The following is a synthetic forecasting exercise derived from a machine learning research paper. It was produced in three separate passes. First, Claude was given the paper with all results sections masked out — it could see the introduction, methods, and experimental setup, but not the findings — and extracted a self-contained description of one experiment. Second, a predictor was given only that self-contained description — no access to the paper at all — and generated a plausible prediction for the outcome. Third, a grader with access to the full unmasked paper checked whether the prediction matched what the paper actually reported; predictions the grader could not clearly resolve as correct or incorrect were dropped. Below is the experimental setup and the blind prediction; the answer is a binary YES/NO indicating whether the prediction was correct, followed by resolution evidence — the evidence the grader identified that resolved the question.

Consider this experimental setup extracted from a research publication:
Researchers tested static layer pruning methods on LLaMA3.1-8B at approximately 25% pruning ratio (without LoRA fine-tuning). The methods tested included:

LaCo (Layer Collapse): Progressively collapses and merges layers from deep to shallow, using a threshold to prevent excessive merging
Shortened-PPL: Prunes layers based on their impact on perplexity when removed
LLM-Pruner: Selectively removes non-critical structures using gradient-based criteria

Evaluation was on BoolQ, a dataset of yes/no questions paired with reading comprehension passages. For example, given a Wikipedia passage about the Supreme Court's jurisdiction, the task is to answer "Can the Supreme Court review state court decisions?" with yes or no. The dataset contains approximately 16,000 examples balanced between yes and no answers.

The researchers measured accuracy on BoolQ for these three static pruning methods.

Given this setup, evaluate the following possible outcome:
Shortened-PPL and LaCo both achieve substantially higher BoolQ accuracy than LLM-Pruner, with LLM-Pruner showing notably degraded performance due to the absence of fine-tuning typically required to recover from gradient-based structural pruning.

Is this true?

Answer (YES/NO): NO